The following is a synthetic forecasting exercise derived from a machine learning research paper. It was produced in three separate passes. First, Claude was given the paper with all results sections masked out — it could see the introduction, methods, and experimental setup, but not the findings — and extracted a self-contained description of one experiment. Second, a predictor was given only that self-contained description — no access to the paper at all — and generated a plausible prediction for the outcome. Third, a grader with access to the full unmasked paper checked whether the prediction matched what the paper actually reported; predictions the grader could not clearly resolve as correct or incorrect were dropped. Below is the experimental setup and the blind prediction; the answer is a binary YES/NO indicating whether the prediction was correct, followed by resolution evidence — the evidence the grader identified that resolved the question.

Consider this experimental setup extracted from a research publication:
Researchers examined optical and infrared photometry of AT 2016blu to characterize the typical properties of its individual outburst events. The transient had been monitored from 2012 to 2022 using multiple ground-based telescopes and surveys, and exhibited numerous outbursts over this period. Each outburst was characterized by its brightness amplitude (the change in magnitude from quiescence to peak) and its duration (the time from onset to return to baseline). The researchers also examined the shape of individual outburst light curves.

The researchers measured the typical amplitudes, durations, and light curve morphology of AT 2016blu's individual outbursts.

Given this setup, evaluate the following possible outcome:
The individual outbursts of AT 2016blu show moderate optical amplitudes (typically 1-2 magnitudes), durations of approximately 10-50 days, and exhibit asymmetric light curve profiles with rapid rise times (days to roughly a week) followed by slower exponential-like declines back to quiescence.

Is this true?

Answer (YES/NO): NO